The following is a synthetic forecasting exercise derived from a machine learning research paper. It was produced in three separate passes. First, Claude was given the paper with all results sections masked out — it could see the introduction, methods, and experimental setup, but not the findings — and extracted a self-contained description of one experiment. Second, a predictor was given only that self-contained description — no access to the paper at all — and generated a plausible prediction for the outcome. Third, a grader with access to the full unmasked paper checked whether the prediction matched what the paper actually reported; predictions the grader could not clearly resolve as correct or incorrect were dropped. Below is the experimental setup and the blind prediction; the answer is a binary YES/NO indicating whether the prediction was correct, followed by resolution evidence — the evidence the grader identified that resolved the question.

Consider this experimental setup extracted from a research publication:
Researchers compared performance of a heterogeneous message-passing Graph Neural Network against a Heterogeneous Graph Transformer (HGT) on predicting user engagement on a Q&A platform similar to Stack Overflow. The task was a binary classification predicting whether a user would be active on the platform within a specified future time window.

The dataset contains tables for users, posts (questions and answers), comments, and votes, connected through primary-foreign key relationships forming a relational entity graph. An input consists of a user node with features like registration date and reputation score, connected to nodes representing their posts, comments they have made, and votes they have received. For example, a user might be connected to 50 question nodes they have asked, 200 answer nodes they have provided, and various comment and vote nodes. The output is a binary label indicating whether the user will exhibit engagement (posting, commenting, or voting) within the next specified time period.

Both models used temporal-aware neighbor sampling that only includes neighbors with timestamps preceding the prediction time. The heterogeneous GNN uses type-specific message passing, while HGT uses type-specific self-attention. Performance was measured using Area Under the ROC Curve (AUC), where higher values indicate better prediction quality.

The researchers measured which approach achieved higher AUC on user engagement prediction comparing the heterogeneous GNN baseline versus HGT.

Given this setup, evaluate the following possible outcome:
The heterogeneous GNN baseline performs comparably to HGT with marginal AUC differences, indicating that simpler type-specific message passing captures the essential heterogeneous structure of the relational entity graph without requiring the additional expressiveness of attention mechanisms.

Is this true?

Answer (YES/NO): NO